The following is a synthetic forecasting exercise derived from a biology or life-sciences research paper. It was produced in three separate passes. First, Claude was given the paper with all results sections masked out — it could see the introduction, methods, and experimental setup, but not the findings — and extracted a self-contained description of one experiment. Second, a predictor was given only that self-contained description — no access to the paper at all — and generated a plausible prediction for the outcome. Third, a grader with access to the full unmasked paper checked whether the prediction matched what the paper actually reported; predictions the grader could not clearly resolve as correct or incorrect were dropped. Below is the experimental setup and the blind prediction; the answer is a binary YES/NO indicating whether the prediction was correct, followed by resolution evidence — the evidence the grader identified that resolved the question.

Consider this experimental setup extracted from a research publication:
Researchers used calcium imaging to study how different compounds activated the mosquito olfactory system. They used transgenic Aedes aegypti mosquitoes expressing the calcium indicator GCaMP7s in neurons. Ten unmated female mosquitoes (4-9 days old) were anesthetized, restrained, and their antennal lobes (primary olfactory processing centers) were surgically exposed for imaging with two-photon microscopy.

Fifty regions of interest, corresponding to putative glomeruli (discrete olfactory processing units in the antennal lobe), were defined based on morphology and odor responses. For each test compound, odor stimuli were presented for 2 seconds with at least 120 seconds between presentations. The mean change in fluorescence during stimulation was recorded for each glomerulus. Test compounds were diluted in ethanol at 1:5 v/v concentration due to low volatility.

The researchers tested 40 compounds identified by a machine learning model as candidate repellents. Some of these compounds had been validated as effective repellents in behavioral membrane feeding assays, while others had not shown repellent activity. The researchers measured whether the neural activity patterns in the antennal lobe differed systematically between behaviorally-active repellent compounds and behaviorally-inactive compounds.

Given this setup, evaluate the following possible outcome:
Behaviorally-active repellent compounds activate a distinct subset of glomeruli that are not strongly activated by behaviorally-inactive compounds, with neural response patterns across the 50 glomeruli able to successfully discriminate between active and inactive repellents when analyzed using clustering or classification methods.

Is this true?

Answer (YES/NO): NO